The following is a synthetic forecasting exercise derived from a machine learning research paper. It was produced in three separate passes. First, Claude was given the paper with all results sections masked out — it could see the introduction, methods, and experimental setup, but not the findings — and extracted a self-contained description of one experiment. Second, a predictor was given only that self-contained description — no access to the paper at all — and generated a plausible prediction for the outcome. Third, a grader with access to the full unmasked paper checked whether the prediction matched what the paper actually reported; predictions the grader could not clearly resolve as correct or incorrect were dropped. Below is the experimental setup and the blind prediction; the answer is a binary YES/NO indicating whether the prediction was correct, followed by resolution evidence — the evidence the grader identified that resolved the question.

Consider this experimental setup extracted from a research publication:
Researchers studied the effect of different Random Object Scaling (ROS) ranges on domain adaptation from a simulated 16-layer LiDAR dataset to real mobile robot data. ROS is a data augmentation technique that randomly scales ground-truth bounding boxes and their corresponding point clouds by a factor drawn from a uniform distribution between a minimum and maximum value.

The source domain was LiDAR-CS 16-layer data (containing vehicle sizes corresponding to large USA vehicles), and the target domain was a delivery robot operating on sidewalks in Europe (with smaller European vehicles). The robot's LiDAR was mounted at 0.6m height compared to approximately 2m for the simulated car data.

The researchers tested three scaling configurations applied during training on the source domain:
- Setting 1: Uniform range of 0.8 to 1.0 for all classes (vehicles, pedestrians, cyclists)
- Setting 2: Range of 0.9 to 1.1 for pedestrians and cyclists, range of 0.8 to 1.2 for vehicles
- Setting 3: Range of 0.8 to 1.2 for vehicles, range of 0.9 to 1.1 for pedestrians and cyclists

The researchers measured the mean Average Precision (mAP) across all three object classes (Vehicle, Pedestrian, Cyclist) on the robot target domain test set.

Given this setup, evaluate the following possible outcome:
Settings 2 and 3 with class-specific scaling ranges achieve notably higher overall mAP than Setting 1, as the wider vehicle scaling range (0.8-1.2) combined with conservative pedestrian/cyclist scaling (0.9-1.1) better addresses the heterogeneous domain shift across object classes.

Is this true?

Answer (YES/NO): NO